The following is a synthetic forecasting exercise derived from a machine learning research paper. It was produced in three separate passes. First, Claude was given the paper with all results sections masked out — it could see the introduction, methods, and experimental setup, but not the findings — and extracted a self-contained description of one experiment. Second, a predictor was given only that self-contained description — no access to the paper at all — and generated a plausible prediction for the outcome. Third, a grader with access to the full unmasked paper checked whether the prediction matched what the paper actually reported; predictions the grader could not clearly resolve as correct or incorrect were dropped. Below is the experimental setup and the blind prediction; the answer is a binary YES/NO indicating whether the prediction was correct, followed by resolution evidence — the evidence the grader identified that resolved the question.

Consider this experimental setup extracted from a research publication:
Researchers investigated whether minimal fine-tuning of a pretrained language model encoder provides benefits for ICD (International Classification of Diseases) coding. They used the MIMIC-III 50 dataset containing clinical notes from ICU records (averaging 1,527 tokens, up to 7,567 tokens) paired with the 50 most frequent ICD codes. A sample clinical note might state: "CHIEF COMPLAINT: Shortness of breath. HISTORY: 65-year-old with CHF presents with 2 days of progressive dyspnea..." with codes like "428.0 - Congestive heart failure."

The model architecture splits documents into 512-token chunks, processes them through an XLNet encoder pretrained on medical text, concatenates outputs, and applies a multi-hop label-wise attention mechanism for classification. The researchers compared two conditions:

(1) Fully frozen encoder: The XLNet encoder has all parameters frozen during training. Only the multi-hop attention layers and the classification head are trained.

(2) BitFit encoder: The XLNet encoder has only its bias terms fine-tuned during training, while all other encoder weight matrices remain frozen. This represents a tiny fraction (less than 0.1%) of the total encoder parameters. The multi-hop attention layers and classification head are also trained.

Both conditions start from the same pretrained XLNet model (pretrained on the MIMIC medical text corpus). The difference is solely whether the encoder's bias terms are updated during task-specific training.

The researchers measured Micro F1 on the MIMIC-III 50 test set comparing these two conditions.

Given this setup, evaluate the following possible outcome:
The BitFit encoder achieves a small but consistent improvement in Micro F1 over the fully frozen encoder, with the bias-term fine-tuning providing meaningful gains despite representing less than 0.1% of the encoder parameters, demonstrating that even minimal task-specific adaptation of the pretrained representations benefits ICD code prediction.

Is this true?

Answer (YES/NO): YES